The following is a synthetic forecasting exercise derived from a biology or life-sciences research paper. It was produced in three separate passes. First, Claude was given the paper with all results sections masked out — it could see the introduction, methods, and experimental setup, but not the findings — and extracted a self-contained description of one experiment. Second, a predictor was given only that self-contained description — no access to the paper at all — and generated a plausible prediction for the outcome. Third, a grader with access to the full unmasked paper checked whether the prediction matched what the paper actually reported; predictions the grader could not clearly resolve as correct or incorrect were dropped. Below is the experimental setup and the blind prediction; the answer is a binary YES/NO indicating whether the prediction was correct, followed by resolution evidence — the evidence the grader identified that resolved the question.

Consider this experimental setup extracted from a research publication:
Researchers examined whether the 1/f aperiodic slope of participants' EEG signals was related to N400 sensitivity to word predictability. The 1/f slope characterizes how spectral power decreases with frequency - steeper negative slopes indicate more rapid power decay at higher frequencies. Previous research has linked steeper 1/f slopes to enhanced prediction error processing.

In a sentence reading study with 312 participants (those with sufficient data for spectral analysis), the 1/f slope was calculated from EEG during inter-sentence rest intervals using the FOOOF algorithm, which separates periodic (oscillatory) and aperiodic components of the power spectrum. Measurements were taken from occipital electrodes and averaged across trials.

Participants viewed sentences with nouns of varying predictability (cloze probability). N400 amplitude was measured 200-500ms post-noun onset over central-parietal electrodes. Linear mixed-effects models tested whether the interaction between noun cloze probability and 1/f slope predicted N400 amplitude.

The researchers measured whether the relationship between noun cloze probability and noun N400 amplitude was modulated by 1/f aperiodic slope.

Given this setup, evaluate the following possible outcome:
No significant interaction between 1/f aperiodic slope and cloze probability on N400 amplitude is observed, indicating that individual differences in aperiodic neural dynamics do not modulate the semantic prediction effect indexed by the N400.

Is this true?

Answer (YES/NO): NO